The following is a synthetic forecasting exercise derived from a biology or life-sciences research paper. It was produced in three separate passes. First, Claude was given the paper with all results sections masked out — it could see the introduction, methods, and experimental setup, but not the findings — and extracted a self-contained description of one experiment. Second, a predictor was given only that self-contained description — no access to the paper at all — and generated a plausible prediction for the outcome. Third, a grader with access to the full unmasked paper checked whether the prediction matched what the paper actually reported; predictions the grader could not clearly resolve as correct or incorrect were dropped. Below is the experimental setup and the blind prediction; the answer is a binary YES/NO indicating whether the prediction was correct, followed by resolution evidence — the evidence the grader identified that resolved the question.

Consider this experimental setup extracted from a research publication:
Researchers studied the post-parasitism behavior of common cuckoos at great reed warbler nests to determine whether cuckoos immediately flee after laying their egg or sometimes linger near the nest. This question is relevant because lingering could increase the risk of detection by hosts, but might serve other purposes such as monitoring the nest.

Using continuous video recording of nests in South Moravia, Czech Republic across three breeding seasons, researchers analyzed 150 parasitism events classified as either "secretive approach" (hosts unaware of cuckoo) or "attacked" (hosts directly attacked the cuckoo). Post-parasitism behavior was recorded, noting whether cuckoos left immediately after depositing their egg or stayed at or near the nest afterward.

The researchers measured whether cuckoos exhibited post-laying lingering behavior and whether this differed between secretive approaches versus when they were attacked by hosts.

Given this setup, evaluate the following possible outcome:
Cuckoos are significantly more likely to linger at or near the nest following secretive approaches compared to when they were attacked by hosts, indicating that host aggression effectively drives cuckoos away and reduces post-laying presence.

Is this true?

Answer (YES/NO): YES